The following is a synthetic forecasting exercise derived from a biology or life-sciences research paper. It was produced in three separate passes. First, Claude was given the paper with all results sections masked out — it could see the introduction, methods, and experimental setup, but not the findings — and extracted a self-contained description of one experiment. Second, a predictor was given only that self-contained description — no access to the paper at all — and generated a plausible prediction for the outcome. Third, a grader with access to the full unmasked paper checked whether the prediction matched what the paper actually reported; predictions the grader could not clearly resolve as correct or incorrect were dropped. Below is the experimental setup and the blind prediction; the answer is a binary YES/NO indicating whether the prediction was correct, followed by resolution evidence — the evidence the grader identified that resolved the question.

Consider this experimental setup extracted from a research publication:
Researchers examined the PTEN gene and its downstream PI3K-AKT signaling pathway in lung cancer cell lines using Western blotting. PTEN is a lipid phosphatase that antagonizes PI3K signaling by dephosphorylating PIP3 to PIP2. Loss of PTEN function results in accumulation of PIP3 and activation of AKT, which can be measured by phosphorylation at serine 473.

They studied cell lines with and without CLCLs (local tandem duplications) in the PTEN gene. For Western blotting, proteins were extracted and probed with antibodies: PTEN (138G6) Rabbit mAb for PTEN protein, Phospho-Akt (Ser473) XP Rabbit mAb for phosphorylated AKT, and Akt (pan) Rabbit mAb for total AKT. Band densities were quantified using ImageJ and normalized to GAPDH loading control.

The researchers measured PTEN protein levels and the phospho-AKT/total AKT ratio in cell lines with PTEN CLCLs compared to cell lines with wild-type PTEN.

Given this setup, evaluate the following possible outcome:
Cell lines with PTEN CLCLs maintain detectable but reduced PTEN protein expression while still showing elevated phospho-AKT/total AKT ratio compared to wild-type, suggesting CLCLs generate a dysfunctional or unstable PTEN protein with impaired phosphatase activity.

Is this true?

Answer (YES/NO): NO